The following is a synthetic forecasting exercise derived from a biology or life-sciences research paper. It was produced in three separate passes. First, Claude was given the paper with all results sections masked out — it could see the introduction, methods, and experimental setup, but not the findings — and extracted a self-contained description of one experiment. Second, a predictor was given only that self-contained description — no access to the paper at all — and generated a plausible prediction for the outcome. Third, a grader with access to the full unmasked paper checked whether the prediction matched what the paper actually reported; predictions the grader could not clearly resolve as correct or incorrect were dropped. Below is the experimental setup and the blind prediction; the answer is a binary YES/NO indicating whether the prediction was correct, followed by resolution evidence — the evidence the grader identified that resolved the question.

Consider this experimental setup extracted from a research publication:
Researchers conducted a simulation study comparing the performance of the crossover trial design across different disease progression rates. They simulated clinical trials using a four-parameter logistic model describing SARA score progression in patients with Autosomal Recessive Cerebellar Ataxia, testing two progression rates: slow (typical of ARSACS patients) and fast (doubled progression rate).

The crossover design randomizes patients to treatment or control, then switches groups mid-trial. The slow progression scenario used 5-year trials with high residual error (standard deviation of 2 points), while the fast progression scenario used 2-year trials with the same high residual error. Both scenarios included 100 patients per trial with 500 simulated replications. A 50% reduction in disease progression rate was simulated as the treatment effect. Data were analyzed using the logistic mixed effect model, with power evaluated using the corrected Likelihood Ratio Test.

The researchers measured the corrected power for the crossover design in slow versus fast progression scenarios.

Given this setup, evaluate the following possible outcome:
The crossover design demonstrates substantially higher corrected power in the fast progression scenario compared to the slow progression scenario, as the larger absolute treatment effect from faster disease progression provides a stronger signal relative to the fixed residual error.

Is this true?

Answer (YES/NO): NO